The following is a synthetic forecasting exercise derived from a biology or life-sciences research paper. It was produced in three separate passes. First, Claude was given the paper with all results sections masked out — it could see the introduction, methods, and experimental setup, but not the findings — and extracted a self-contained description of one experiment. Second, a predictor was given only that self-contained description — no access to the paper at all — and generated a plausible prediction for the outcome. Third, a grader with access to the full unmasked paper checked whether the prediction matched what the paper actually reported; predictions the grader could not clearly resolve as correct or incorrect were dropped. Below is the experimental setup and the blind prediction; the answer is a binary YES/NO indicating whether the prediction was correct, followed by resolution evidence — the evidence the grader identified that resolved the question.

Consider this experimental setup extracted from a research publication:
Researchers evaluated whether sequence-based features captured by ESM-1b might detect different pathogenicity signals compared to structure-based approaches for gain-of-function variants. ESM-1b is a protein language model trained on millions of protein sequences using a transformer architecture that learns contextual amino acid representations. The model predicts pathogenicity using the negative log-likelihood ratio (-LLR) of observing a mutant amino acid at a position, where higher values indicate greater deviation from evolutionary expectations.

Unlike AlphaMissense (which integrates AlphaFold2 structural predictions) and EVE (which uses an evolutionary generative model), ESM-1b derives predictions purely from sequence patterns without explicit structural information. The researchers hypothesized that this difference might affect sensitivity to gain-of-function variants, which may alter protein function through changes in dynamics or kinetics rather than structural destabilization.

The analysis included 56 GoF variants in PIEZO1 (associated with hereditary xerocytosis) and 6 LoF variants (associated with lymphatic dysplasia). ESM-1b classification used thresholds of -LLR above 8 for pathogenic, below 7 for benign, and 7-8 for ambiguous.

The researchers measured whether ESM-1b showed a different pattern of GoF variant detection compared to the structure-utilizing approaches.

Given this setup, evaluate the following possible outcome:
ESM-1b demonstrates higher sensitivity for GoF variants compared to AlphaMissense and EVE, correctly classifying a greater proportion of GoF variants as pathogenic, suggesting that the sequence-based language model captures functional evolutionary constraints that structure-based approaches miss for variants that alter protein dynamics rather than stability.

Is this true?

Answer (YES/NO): YES